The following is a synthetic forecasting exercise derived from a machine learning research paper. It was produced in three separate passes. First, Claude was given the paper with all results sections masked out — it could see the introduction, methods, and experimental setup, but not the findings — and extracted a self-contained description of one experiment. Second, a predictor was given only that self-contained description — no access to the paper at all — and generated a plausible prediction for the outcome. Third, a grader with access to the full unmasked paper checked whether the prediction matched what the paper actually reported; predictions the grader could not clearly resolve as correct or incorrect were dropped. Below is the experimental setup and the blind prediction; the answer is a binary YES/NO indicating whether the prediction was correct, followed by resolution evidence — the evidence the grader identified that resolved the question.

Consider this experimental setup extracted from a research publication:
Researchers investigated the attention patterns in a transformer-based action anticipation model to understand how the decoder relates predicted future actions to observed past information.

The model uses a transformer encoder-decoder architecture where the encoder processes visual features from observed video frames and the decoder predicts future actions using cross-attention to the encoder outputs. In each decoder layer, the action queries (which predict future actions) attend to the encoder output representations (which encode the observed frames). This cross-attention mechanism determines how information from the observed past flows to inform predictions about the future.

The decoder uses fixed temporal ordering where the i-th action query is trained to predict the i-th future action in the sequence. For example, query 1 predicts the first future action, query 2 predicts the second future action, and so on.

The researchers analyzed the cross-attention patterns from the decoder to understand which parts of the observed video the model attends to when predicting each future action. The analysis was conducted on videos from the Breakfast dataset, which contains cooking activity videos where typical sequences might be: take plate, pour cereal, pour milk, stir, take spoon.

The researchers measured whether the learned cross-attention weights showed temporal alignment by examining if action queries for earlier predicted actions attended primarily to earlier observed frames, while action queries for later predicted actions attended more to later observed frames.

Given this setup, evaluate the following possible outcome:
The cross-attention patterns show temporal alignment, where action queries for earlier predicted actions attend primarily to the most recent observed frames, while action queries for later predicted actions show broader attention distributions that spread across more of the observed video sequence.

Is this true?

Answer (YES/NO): NO